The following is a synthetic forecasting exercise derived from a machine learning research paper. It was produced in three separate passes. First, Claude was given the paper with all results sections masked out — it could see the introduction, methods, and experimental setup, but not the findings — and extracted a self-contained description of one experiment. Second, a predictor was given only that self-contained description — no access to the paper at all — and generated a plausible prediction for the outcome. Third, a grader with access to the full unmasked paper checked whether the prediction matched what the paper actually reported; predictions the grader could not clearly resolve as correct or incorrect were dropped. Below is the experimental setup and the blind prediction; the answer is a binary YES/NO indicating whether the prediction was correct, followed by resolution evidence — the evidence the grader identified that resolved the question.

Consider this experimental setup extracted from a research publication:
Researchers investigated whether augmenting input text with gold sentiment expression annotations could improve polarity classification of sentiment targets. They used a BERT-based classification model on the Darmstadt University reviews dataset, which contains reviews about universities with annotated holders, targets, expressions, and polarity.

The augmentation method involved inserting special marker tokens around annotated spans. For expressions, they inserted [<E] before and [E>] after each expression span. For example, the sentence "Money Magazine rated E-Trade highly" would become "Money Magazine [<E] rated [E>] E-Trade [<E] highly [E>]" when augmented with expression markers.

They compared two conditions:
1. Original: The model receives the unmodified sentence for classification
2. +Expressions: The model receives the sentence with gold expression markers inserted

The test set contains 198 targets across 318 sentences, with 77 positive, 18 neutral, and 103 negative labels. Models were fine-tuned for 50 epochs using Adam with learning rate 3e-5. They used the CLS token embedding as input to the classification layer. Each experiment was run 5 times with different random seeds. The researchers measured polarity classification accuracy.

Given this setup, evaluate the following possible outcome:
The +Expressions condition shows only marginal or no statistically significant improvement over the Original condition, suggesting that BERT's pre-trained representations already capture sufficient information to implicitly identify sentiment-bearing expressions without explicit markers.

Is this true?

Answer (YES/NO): NO